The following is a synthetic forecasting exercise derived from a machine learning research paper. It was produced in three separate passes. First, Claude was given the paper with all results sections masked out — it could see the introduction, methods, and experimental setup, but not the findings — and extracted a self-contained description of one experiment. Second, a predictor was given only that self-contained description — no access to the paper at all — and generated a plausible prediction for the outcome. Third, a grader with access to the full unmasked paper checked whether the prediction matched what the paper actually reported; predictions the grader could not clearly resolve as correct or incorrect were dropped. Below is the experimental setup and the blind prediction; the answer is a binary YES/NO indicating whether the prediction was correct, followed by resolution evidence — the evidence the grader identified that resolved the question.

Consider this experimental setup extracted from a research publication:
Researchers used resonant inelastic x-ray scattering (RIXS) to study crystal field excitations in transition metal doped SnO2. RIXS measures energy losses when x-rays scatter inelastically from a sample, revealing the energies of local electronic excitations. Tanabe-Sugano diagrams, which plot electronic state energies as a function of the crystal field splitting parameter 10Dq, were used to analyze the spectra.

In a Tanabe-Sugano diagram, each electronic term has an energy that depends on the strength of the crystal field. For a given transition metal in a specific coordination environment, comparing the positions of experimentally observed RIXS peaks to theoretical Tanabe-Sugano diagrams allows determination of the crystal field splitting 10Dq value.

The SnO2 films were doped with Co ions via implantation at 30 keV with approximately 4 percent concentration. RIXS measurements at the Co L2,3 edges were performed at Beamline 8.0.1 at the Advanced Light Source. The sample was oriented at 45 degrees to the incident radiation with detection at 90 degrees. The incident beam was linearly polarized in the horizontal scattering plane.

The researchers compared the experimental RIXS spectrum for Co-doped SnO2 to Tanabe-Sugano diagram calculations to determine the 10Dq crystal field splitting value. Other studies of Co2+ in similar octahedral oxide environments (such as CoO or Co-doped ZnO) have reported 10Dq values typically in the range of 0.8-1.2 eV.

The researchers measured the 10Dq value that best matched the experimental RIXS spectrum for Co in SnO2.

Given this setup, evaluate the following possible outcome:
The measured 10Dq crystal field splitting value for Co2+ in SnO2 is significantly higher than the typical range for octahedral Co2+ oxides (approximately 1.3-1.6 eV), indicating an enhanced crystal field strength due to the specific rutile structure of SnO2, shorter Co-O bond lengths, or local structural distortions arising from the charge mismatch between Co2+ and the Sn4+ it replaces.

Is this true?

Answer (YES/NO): NO